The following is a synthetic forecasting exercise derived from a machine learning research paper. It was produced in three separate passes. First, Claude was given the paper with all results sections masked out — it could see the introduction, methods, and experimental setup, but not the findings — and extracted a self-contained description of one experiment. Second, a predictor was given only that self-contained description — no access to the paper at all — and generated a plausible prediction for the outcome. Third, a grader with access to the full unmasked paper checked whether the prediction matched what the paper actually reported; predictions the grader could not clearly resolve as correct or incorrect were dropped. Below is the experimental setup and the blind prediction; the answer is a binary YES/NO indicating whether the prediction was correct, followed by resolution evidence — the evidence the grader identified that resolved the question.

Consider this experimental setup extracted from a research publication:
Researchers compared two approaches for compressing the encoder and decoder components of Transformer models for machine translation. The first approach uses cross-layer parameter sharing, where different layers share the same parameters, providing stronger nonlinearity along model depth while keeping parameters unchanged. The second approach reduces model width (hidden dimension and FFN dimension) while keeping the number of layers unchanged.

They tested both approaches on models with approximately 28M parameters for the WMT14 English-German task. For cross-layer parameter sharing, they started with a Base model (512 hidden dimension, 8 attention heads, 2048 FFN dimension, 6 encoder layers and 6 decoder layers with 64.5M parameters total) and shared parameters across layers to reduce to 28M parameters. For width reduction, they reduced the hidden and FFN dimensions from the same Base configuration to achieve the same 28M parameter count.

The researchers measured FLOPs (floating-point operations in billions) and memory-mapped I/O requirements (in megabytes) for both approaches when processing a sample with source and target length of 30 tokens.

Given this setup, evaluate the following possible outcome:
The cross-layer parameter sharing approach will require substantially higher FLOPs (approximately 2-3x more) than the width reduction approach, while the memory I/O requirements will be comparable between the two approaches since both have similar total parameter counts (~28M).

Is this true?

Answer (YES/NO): NO